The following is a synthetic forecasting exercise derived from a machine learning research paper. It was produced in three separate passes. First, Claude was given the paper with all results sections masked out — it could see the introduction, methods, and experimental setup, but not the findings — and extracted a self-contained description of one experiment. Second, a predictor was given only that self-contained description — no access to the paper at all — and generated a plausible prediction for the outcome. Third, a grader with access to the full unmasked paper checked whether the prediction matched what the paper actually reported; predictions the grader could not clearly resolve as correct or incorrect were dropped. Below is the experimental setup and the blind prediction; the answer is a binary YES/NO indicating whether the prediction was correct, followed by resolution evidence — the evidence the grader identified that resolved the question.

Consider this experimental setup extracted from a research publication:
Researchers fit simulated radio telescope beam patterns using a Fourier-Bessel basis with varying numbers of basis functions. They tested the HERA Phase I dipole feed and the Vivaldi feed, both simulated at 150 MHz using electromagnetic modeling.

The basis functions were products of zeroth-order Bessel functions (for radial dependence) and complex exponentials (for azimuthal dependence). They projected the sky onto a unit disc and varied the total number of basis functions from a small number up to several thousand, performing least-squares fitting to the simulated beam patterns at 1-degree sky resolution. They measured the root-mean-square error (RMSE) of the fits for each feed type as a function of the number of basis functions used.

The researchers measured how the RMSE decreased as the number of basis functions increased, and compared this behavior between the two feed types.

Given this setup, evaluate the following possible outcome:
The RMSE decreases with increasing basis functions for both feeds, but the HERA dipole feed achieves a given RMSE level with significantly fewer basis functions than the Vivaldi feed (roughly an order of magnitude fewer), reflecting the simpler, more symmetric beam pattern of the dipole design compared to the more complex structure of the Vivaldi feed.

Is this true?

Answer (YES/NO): NO